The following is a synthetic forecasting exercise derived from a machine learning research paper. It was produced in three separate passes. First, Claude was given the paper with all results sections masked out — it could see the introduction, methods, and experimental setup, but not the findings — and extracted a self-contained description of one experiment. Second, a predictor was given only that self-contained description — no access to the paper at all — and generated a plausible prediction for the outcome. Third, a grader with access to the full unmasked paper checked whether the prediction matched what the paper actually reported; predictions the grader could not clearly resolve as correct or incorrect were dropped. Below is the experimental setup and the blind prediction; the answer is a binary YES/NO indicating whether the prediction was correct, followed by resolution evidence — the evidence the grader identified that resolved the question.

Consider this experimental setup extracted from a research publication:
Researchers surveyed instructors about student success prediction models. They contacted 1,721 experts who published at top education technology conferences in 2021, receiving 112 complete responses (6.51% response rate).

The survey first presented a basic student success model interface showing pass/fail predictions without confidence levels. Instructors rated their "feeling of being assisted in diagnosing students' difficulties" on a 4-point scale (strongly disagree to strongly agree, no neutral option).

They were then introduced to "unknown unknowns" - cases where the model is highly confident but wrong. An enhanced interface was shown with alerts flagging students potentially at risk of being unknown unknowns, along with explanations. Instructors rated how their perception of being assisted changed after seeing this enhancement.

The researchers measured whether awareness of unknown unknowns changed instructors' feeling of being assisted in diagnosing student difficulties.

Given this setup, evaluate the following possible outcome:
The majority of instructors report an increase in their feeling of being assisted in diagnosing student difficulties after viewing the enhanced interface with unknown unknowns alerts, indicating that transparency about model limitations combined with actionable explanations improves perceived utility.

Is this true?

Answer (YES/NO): YES